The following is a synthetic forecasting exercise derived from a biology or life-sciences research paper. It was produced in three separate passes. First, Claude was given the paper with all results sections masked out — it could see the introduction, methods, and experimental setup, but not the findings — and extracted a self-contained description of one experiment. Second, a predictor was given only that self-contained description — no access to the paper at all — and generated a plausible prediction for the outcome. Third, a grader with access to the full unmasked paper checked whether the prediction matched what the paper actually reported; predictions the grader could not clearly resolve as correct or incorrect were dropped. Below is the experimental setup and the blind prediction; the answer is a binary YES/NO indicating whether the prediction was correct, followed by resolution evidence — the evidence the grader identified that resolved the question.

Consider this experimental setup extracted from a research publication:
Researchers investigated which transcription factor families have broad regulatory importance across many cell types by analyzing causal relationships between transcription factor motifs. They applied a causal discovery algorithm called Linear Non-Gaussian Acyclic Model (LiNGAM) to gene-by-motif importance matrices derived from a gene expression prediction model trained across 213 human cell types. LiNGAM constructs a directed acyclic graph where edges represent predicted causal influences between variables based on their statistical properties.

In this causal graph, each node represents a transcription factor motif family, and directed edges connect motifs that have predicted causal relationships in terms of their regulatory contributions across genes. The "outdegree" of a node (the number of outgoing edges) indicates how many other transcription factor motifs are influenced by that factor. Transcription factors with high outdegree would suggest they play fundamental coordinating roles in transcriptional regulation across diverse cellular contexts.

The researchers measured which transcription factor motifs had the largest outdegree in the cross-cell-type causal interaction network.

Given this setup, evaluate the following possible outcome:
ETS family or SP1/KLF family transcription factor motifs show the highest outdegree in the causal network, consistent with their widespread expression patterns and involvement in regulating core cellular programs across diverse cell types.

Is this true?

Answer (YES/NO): NO